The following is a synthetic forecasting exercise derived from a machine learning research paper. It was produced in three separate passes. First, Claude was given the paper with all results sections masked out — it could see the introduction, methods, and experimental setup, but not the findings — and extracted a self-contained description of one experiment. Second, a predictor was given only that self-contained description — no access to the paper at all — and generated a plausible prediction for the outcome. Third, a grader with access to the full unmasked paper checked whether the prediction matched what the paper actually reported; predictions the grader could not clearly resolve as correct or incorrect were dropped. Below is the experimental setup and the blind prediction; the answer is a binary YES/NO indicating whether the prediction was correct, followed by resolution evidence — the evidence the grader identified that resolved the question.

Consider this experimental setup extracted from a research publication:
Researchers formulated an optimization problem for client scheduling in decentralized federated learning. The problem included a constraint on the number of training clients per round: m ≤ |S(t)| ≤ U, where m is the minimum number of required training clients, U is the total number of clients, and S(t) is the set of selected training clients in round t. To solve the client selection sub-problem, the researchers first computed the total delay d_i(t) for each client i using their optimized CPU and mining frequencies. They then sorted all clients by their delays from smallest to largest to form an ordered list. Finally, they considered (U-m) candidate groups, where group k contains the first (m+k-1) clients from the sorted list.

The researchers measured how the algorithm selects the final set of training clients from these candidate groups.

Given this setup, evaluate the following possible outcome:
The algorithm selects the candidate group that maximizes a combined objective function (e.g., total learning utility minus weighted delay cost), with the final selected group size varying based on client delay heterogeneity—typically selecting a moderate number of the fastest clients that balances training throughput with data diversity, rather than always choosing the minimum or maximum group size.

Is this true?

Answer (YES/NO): NO